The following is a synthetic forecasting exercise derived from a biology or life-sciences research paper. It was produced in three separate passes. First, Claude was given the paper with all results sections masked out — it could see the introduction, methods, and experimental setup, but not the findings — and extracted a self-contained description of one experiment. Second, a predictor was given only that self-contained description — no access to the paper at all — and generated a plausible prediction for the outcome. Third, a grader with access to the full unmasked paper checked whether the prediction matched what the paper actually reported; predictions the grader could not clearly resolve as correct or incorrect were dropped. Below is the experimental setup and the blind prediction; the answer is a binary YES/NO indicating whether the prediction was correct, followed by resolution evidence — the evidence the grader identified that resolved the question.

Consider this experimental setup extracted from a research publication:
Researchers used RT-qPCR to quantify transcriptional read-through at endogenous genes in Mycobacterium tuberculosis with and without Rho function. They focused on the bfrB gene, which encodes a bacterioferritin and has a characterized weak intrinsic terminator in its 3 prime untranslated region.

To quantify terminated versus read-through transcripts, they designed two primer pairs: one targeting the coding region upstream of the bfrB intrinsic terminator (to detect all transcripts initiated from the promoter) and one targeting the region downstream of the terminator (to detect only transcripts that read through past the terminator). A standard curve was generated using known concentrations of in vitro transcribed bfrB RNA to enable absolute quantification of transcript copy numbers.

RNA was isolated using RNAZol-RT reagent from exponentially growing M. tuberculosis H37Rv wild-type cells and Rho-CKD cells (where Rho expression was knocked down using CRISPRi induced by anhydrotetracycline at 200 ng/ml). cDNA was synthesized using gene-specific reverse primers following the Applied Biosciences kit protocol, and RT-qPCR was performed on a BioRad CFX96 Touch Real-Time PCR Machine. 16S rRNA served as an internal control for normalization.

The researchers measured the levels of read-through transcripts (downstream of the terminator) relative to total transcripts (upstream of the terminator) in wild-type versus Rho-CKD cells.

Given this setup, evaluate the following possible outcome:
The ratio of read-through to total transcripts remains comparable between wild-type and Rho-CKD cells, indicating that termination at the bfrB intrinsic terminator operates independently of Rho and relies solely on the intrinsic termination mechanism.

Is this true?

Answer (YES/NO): NO